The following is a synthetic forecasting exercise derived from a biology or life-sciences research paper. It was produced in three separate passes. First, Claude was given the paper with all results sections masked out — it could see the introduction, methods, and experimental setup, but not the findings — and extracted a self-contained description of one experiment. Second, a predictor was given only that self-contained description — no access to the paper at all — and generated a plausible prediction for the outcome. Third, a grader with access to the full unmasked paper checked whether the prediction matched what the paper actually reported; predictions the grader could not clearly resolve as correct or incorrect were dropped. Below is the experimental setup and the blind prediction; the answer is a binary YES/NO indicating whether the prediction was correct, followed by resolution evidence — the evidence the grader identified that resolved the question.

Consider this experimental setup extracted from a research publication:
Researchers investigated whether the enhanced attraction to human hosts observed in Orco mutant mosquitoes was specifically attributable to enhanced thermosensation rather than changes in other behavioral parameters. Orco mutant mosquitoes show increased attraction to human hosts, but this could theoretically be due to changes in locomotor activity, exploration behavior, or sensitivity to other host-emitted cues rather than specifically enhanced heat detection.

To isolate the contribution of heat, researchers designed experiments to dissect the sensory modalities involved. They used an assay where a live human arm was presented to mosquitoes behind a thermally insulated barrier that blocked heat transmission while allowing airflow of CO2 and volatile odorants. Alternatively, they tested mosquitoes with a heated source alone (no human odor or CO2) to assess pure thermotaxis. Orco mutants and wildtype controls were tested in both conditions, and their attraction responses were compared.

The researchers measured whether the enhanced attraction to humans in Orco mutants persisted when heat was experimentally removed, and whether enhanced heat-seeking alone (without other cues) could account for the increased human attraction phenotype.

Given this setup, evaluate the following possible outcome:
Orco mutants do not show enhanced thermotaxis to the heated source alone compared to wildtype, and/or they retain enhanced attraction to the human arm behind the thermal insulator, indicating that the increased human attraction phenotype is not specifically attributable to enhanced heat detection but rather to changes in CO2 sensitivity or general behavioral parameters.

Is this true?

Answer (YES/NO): NO